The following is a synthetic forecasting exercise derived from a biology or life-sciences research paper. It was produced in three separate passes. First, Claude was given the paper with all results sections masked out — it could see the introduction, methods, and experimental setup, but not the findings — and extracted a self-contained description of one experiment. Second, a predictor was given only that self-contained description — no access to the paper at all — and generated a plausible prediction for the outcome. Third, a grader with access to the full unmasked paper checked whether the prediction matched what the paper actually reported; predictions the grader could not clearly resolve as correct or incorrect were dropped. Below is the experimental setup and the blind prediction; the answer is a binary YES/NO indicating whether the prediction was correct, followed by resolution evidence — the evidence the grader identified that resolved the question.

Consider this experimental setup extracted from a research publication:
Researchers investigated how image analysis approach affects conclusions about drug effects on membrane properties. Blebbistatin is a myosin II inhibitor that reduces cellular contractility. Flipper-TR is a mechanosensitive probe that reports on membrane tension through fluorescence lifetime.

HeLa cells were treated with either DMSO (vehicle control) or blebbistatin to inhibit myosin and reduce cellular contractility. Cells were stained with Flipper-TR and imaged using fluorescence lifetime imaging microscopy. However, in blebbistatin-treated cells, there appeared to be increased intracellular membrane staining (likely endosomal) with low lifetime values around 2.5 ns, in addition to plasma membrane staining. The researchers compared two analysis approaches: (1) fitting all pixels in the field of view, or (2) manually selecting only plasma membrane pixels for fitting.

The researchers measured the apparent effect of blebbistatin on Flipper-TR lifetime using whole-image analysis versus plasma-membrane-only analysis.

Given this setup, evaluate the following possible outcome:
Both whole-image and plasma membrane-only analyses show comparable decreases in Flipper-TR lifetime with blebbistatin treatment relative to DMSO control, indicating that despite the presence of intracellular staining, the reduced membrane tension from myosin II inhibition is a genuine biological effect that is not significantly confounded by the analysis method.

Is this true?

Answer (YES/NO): NO